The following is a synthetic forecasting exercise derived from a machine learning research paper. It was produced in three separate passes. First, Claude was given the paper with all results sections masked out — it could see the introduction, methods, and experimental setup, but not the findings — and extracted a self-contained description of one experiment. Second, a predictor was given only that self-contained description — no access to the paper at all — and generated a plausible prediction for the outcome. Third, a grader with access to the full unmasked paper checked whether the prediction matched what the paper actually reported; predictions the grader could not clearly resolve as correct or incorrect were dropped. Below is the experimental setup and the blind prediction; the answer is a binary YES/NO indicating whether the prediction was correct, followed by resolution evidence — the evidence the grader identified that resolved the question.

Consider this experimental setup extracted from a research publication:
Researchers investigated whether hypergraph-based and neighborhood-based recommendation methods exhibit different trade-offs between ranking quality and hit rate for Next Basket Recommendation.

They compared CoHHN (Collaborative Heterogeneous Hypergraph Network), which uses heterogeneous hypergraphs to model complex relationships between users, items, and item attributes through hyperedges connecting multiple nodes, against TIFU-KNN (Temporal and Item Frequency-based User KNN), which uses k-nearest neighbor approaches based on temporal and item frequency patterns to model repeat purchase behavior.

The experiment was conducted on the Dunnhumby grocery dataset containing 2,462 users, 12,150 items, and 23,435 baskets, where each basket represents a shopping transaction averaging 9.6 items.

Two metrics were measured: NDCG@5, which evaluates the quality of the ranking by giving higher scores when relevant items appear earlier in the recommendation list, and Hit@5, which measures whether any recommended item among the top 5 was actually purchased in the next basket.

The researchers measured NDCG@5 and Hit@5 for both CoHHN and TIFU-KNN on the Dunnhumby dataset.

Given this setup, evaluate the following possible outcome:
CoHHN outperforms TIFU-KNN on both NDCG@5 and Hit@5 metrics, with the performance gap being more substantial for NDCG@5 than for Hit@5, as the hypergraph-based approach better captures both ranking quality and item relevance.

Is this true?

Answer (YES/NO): NO